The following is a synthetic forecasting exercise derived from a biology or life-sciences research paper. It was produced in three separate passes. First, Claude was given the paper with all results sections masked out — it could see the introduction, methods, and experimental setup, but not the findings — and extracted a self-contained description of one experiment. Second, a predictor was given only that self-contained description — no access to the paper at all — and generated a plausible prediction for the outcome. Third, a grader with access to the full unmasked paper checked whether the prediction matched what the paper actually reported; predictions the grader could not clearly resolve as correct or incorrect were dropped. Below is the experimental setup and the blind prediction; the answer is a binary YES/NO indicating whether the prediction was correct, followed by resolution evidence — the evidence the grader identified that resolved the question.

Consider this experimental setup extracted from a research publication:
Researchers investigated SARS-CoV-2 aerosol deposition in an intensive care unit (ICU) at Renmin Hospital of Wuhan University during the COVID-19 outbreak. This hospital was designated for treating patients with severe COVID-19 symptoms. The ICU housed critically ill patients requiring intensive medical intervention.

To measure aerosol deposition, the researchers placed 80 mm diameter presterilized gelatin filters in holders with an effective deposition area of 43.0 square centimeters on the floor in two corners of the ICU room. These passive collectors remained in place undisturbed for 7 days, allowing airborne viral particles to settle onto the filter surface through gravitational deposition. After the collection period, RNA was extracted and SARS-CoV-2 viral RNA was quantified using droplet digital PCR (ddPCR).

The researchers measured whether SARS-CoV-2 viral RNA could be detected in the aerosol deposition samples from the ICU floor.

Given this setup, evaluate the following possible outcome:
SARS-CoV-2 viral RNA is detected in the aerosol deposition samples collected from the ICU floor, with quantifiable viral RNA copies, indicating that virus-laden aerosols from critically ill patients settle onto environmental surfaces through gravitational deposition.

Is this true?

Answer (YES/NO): YES